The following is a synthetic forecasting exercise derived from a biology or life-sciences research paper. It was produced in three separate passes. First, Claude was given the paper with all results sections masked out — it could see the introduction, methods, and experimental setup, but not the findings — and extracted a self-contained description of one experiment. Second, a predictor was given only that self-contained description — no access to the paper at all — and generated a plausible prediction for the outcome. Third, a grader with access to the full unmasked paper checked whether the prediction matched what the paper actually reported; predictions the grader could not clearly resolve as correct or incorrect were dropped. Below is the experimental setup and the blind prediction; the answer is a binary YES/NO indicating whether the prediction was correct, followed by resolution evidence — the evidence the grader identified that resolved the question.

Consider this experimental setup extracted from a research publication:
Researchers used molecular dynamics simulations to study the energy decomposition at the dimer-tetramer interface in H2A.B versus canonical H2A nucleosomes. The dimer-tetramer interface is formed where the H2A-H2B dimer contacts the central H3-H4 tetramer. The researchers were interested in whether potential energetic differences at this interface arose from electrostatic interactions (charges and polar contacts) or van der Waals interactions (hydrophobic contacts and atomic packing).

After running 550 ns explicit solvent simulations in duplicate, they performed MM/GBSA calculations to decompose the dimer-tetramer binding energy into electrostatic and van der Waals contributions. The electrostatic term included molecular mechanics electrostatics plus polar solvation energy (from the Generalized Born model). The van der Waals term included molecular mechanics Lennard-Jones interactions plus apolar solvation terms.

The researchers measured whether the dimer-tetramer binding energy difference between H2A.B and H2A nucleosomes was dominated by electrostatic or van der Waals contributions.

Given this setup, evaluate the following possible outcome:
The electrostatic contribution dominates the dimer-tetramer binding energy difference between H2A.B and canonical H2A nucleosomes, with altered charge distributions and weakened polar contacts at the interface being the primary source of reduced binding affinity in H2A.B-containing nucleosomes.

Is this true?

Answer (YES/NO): NO